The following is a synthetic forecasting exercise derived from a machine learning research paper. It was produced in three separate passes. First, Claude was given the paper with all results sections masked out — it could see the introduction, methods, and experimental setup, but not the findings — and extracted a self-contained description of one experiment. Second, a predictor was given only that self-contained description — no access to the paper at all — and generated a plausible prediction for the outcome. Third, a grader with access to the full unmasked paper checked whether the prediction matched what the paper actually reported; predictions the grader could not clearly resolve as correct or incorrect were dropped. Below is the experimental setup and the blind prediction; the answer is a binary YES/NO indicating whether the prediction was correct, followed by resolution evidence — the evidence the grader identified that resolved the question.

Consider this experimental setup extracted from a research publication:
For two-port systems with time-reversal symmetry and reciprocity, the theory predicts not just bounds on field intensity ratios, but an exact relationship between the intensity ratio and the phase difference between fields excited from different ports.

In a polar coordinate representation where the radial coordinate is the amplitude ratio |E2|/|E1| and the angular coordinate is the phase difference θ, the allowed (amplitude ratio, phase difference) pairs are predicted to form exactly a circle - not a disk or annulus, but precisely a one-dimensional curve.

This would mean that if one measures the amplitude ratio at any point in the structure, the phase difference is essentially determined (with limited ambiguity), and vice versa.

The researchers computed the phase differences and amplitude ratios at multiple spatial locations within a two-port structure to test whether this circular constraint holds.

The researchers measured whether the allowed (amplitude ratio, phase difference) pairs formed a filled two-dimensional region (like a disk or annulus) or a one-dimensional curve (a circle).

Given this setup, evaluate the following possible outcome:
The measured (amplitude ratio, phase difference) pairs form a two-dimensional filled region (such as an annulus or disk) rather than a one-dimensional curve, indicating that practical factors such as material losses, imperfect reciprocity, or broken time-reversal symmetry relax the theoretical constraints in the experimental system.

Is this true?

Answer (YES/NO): NO